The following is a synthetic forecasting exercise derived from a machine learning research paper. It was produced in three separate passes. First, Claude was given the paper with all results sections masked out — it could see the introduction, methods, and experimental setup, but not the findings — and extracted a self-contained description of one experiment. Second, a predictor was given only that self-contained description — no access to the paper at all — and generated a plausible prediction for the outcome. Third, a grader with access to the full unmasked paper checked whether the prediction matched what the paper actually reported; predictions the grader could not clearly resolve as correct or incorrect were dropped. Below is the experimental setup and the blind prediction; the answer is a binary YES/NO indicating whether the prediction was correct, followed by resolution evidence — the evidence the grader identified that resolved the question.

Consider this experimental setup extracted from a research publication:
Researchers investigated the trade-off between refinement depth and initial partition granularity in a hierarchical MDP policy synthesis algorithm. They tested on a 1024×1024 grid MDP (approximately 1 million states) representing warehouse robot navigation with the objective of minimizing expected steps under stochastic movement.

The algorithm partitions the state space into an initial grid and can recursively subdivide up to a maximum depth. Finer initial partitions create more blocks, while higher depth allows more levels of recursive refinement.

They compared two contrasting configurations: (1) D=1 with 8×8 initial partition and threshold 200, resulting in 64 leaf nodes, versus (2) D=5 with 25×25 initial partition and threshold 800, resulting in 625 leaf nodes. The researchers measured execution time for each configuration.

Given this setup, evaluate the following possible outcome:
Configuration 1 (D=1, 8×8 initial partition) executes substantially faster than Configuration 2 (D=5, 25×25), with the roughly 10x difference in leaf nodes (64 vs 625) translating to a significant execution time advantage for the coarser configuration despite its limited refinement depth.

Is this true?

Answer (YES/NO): YES